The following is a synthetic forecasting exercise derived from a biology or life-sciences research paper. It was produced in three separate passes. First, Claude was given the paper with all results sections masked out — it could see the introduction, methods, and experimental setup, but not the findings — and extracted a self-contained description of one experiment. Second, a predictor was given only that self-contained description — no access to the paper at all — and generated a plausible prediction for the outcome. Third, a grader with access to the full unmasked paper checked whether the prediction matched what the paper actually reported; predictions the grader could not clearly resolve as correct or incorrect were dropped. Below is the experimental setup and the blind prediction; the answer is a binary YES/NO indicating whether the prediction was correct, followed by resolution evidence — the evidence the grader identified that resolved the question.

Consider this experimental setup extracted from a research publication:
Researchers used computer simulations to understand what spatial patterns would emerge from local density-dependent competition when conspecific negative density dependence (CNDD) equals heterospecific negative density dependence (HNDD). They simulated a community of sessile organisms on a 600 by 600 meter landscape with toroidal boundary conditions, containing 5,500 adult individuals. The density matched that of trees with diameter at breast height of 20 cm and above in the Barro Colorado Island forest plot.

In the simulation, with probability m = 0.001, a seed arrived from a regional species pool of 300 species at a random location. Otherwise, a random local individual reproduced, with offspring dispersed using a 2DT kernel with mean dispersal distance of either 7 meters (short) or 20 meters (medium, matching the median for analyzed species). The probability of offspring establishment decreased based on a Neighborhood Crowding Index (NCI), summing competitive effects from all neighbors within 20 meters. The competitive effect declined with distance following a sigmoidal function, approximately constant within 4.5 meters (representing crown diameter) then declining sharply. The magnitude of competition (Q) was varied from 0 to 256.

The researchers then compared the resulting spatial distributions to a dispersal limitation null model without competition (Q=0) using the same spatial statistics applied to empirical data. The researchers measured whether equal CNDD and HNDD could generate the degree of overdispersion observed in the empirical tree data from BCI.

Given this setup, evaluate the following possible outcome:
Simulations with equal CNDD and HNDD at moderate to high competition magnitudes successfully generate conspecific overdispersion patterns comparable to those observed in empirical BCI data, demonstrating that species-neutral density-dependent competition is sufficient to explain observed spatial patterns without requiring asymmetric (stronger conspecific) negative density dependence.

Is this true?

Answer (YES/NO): NO